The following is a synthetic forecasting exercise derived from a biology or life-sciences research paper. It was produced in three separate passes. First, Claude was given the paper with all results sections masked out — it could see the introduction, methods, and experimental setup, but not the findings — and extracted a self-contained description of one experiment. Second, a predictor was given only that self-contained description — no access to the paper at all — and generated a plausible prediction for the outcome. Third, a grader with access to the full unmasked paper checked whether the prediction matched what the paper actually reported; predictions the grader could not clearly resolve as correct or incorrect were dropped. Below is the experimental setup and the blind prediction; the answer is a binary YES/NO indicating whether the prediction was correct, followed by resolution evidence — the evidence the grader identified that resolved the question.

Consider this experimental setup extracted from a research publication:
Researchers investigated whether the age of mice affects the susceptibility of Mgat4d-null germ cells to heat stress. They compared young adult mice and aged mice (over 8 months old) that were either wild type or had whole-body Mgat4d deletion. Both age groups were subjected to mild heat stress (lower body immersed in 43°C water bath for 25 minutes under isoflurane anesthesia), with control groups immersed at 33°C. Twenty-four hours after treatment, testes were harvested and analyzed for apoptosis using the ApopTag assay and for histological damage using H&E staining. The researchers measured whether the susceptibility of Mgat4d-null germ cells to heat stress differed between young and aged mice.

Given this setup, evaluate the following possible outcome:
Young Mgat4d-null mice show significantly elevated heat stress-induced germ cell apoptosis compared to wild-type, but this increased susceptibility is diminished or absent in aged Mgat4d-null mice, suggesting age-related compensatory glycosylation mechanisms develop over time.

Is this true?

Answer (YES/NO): NO